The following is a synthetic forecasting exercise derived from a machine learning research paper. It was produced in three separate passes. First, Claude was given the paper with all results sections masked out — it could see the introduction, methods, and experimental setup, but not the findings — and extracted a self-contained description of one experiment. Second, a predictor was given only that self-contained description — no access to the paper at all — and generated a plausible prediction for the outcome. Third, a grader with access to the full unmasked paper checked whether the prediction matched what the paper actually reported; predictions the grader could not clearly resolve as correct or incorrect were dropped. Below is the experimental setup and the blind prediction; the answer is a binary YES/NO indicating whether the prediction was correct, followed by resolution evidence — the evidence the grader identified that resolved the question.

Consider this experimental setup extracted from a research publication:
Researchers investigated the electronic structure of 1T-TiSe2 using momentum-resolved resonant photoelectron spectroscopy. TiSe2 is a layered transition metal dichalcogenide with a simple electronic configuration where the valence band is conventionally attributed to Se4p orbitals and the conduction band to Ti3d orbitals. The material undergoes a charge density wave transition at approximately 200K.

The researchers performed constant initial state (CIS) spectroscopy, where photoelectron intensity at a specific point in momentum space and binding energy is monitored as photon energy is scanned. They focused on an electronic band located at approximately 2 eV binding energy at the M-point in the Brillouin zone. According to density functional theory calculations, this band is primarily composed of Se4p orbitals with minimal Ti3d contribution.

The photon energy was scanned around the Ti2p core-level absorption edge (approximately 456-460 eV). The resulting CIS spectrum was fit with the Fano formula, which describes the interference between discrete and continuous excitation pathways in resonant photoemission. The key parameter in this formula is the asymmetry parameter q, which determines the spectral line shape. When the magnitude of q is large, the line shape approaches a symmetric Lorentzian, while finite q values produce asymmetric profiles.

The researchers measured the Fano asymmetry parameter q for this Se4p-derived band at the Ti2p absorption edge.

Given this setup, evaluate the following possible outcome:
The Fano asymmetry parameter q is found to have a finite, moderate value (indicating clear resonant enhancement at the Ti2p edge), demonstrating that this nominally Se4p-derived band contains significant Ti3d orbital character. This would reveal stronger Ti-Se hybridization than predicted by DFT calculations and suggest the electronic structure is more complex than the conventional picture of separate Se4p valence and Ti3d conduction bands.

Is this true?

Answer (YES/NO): NO